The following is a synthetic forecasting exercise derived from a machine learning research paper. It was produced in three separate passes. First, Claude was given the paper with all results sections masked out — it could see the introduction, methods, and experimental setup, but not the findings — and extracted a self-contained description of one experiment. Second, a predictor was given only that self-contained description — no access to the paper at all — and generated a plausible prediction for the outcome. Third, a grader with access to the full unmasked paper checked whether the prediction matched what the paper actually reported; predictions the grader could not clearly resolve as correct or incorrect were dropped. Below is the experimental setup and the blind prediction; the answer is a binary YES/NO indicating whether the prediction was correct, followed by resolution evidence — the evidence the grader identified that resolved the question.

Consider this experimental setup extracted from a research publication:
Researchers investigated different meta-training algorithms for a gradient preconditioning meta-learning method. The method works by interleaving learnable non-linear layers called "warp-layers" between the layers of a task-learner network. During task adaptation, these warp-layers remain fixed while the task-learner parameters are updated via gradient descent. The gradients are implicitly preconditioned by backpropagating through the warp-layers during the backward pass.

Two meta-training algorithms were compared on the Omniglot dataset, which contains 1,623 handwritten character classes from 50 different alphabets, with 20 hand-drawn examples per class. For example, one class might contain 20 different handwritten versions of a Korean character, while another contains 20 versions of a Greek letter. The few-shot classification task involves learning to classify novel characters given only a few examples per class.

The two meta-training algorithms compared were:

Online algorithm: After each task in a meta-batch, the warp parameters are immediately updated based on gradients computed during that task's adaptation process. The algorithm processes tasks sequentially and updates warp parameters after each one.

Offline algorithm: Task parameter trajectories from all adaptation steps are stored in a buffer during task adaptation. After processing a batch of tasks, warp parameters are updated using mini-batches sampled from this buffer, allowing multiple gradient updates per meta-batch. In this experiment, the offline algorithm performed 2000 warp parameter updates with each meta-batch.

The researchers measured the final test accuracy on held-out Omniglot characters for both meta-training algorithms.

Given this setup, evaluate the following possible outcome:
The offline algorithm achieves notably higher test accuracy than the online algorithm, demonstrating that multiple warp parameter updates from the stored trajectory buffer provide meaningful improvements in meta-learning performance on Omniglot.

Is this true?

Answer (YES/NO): YES